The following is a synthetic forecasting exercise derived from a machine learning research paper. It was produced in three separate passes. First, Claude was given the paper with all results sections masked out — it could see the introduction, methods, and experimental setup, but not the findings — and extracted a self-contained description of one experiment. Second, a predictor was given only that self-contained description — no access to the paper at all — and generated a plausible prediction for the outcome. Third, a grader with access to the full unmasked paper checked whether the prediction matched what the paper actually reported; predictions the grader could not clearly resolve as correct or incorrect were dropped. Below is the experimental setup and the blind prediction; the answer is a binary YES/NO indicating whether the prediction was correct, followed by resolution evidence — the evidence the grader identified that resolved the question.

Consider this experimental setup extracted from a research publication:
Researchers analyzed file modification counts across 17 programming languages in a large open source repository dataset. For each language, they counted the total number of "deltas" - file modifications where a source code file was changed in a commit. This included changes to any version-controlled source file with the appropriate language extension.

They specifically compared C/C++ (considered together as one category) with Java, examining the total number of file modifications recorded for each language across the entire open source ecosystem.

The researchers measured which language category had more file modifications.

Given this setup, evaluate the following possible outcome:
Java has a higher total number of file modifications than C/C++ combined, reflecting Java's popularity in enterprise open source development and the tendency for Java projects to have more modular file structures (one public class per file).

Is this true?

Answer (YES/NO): NO